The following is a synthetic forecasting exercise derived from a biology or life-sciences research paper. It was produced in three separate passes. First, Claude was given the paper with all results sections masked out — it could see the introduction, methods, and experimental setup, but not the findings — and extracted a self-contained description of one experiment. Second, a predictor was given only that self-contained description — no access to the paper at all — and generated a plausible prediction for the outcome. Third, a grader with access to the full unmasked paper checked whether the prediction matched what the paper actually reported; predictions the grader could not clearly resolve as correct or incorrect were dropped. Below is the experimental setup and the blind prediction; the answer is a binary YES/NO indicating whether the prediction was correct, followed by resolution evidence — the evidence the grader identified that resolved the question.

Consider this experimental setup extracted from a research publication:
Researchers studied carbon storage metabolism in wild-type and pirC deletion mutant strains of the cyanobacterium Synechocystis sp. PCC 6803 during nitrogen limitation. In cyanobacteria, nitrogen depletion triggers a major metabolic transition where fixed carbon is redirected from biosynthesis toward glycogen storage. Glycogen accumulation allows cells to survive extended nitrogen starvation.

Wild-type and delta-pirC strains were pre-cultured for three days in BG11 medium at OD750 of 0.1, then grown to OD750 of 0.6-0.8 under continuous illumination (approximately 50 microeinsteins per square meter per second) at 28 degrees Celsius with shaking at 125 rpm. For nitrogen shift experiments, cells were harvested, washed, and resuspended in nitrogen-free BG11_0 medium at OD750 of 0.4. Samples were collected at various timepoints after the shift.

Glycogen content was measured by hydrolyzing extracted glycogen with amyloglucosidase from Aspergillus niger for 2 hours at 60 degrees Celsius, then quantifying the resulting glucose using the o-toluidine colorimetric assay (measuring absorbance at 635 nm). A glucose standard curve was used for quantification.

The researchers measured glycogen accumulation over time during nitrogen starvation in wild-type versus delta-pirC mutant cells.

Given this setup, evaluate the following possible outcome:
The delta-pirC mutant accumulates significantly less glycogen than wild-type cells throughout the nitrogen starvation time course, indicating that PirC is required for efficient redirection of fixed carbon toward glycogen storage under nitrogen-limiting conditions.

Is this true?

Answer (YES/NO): YES